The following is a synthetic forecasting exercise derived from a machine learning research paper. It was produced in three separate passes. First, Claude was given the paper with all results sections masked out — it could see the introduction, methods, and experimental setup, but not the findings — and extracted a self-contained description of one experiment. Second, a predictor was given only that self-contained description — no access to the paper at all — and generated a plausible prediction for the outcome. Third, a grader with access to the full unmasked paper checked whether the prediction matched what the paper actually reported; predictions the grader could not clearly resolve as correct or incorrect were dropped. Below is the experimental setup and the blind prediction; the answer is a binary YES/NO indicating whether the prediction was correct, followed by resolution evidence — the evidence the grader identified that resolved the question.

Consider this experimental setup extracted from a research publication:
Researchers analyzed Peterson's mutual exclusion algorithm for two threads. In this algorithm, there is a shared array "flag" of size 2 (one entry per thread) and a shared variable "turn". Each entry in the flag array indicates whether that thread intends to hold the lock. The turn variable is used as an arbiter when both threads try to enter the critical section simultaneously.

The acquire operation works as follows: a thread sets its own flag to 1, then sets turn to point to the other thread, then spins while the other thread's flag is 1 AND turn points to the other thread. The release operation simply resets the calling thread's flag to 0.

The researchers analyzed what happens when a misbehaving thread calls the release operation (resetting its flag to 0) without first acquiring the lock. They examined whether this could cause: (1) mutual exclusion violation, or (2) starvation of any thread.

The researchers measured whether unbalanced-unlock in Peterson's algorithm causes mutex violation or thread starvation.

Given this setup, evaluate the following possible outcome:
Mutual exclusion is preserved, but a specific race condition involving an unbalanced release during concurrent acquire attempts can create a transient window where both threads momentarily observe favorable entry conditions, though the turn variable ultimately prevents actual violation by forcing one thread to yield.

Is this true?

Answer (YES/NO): NO